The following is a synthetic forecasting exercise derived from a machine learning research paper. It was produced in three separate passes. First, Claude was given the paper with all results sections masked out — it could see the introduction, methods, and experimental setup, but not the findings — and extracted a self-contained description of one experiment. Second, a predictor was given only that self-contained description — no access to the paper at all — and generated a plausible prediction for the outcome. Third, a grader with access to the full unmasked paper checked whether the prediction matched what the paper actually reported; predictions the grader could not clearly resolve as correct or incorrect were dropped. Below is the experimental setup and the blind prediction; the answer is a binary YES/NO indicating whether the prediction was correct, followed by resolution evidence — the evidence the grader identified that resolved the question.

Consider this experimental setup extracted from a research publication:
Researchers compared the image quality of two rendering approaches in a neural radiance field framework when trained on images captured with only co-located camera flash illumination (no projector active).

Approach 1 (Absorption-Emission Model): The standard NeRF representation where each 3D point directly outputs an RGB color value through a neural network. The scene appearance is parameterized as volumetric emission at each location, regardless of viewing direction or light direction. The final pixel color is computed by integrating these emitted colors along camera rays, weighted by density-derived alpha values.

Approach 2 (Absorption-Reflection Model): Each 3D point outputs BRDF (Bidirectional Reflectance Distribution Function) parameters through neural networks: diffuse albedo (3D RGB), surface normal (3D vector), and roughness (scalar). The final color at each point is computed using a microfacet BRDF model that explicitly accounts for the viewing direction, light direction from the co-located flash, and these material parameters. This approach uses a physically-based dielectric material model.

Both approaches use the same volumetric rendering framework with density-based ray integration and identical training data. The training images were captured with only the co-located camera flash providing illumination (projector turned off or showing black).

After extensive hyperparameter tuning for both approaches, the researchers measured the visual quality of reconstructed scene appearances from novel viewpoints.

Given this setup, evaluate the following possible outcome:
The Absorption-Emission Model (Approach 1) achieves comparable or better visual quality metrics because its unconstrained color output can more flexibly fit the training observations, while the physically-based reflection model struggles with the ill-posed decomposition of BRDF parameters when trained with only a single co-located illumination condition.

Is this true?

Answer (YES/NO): YES